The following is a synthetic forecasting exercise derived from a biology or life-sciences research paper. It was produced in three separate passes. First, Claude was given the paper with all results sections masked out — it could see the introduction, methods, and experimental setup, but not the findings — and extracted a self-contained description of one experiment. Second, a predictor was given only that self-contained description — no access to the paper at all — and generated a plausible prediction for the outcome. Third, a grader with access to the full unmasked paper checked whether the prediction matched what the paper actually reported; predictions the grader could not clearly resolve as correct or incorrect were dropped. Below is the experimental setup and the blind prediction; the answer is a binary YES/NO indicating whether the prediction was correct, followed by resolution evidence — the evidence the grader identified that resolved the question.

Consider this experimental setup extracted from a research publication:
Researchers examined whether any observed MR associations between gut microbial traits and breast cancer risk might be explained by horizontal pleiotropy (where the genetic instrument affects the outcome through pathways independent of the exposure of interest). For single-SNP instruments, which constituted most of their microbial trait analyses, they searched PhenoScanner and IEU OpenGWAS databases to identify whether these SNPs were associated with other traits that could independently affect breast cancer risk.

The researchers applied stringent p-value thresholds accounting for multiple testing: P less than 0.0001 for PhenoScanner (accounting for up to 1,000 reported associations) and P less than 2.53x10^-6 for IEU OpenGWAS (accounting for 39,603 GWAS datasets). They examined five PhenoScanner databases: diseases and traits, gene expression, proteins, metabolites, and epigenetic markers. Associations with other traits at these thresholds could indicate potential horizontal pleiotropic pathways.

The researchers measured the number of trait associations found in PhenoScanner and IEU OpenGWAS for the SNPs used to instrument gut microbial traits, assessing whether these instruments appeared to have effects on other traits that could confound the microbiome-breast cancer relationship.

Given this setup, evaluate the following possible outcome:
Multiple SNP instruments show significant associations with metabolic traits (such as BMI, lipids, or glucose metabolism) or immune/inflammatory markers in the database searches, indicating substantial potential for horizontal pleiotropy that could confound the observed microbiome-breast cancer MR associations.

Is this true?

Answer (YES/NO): NO